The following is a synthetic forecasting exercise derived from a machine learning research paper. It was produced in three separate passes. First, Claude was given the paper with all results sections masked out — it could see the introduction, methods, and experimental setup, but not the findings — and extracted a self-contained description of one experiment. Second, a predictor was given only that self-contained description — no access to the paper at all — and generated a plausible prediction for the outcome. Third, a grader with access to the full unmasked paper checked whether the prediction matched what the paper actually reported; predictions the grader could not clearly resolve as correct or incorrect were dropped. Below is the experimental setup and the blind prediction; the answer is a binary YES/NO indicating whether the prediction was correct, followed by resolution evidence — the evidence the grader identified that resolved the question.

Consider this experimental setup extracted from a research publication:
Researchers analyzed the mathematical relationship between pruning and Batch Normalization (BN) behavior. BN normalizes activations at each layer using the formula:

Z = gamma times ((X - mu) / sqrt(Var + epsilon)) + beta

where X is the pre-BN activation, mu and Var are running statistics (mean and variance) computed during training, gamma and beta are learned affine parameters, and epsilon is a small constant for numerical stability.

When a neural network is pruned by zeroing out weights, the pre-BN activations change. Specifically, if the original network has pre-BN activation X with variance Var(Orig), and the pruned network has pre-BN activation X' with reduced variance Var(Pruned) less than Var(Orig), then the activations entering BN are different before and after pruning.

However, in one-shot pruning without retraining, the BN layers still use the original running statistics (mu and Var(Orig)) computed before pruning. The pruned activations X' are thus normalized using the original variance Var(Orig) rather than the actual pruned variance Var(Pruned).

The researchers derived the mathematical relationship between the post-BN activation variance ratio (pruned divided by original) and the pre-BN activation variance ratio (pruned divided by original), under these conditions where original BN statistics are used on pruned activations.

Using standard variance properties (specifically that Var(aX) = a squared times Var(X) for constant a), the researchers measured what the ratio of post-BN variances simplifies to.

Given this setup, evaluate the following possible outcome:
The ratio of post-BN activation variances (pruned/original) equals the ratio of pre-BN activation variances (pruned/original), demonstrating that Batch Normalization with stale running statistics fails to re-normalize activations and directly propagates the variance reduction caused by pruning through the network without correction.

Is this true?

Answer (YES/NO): YES